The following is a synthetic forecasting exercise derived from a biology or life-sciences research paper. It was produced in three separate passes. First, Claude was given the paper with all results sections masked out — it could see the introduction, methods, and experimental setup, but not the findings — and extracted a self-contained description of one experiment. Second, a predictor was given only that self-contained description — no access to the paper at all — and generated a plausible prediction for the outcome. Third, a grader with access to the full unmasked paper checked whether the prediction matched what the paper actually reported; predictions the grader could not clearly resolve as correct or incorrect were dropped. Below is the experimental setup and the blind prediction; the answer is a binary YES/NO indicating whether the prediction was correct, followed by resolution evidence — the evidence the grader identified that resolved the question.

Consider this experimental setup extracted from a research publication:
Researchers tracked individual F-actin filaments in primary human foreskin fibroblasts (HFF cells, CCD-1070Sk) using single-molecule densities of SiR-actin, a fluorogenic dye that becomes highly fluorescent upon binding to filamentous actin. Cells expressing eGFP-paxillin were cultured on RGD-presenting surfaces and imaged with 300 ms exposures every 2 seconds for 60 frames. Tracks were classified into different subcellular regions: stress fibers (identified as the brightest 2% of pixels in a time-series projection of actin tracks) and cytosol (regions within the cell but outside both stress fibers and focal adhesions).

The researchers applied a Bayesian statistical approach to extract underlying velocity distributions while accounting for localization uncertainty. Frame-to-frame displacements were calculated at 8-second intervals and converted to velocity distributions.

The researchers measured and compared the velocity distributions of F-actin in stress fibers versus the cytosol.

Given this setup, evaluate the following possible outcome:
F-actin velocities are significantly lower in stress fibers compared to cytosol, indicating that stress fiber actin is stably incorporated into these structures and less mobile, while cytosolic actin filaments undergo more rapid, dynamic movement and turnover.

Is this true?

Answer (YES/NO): YES